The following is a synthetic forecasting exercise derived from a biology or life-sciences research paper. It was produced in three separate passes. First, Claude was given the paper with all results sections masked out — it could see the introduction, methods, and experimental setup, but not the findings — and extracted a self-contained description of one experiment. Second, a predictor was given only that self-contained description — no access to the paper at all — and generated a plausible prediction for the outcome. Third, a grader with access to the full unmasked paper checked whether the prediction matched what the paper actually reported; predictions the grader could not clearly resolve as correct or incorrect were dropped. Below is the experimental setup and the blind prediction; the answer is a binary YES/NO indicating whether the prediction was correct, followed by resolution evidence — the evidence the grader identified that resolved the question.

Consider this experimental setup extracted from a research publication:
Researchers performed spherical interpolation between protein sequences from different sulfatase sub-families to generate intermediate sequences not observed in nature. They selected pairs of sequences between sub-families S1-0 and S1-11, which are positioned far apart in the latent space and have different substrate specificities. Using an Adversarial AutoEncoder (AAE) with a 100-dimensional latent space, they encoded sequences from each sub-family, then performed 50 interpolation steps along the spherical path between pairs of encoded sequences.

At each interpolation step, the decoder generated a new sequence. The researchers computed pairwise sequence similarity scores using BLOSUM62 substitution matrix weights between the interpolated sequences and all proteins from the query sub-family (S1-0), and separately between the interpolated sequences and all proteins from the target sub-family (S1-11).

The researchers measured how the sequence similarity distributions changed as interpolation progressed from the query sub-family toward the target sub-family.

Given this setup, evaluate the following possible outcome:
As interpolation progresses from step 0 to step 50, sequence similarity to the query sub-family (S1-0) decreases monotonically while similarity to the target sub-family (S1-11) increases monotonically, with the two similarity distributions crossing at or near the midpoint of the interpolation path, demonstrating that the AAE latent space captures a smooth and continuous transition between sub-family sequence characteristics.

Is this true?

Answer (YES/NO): YES